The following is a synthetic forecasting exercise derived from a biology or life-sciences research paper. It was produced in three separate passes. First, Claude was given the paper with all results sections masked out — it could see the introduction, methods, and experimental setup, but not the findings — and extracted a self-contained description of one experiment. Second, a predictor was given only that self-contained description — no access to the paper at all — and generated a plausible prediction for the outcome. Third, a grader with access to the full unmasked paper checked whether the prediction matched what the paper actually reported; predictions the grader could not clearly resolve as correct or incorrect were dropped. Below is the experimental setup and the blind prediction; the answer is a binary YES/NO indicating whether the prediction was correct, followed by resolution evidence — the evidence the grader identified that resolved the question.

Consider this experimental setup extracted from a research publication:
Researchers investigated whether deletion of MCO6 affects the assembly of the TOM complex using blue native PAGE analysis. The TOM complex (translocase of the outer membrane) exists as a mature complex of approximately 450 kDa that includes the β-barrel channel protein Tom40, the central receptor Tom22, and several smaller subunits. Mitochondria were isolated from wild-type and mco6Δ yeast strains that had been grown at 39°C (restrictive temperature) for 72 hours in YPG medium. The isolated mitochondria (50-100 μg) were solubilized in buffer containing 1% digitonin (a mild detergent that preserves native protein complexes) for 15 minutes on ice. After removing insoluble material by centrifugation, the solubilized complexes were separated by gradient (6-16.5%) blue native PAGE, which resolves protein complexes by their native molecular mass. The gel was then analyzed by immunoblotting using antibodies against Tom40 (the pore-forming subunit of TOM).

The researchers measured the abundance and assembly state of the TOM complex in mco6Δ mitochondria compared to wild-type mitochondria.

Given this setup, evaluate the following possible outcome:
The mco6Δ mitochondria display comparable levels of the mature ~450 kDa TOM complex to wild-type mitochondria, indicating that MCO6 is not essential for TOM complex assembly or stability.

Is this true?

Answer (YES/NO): NO